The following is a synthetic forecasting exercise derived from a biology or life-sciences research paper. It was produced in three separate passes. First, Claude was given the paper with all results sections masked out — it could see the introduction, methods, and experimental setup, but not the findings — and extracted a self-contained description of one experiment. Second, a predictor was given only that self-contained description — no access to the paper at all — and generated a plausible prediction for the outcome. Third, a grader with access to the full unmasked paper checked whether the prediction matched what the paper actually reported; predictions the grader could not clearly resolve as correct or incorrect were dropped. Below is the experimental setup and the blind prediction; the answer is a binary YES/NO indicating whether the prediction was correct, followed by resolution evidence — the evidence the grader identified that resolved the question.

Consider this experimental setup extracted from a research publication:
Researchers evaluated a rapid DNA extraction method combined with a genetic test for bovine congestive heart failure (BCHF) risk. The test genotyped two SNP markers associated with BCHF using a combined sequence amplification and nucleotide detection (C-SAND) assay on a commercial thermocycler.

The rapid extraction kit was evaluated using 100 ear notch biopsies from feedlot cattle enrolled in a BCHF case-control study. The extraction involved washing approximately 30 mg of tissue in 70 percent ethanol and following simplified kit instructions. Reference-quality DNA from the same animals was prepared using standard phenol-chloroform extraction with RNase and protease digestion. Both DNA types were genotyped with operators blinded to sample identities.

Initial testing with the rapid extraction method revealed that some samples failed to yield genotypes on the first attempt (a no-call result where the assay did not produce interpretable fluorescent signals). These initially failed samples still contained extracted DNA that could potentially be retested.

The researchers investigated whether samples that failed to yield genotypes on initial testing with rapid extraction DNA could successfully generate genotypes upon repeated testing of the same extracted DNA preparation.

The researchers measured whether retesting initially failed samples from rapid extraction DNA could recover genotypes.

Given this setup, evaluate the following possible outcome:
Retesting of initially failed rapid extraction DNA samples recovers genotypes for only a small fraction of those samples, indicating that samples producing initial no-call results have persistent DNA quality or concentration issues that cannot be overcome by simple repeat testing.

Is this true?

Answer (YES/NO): NO